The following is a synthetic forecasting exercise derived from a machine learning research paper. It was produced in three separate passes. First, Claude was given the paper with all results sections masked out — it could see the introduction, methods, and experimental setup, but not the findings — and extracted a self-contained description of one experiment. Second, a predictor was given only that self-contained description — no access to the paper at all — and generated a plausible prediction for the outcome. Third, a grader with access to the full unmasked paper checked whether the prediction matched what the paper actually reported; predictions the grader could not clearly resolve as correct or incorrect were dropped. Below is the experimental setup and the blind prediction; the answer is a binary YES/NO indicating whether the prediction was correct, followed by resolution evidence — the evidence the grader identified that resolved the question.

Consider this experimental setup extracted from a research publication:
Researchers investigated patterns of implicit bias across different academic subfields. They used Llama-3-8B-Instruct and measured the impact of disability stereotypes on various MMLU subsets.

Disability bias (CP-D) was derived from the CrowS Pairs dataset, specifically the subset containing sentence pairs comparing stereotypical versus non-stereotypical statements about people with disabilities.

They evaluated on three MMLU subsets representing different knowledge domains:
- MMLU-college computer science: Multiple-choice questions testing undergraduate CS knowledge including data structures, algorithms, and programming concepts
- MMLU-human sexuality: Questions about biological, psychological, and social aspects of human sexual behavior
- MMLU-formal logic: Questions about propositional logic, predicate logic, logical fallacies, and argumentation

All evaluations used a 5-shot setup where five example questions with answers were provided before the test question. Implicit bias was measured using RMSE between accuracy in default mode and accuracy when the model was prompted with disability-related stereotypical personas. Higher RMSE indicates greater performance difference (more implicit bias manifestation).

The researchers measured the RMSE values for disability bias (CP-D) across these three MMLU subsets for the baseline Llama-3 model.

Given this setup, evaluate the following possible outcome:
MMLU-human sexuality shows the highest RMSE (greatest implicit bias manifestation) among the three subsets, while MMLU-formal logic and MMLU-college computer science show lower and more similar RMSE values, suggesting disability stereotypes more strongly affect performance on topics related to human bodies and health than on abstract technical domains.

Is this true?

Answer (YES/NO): NO